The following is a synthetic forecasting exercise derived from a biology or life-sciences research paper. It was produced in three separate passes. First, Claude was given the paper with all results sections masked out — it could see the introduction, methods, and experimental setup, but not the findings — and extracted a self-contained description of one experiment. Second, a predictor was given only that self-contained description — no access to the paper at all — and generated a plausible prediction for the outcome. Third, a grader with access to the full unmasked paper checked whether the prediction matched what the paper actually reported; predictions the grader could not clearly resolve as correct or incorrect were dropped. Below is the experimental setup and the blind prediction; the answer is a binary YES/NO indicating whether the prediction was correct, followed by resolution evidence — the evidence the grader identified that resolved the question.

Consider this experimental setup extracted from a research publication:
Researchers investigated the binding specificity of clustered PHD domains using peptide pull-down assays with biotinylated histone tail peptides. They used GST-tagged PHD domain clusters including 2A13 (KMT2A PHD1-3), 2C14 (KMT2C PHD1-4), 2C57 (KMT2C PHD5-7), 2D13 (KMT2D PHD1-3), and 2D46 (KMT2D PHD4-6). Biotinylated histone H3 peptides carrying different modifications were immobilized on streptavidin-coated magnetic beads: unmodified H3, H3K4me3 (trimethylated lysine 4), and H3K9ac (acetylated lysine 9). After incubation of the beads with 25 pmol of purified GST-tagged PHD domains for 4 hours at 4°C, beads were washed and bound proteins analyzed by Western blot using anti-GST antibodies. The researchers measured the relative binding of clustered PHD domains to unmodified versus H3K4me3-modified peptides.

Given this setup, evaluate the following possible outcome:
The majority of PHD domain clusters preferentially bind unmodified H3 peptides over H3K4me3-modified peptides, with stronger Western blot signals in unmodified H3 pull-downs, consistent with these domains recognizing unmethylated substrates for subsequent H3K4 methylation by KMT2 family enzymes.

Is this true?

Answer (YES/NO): NO